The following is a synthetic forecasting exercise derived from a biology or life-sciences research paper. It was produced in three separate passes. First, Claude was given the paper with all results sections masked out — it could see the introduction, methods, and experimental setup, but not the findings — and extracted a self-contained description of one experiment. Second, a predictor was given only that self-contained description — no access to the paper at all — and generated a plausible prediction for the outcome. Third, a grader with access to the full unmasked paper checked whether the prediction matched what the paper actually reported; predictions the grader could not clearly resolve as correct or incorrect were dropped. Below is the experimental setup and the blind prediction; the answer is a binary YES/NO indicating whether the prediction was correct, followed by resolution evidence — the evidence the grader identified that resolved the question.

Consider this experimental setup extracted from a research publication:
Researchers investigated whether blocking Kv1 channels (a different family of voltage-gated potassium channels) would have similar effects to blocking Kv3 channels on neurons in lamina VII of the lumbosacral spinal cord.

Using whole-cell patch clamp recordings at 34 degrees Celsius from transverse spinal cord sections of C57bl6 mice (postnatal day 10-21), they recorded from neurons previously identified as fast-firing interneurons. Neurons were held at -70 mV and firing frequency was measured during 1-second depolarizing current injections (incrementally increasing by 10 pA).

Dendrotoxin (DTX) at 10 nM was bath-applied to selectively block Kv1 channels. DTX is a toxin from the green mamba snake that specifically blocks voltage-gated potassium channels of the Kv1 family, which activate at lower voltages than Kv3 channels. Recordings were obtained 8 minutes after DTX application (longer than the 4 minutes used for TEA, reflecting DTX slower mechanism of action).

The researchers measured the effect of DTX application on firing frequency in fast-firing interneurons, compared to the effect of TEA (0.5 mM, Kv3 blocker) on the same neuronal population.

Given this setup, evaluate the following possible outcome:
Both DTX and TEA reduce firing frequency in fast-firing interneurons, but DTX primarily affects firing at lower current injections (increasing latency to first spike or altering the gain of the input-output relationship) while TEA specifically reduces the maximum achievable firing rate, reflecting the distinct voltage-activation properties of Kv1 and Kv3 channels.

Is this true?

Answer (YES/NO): NO